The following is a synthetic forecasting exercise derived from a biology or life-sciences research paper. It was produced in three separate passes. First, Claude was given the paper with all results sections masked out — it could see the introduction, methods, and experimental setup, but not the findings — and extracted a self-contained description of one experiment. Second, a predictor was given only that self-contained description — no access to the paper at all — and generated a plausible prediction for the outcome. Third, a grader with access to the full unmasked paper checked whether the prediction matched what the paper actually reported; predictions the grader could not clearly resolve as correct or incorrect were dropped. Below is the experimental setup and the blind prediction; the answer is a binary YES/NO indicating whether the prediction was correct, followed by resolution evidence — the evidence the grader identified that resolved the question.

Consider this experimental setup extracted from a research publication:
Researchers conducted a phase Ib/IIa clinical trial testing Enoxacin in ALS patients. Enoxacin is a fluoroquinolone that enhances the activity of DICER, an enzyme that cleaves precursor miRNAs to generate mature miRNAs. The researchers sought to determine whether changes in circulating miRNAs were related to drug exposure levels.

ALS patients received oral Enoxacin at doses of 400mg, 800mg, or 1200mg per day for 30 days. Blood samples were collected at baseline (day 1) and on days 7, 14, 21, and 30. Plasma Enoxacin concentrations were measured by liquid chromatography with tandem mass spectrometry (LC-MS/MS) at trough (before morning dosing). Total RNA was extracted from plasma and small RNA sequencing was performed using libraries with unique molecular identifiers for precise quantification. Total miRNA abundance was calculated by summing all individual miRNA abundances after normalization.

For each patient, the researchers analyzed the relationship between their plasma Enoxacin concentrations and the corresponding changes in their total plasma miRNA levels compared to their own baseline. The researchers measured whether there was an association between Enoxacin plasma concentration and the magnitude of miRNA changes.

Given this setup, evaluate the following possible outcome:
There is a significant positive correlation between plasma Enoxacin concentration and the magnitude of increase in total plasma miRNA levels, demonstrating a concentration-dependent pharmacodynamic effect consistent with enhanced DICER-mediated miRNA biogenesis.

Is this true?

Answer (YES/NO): NO